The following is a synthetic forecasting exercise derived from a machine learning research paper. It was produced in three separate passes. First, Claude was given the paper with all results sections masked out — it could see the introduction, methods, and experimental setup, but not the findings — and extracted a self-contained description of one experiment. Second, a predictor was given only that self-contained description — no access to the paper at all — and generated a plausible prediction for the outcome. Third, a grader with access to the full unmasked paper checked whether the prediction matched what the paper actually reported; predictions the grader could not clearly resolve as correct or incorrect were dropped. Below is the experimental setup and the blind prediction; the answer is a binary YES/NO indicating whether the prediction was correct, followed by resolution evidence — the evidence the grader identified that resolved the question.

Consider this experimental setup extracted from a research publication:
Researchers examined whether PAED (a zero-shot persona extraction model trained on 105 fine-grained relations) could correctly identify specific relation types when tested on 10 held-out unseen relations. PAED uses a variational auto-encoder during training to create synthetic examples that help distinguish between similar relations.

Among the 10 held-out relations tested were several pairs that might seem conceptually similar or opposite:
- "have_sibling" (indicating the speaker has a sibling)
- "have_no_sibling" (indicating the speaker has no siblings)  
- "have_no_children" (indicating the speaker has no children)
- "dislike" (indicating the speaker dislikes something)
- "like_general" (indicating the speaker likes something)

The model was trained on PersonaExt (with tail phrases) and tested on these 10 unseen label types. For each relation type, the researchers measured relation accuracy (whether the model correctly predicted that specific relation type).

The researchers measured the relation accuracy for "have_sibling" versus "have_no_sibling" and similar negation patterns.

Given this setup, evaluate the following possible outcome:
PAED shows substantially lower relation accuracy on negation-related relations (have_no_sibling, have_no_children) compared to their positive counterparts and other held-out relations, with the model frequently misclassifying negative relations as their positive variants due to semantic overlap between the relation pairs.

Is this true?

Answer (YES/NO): NO